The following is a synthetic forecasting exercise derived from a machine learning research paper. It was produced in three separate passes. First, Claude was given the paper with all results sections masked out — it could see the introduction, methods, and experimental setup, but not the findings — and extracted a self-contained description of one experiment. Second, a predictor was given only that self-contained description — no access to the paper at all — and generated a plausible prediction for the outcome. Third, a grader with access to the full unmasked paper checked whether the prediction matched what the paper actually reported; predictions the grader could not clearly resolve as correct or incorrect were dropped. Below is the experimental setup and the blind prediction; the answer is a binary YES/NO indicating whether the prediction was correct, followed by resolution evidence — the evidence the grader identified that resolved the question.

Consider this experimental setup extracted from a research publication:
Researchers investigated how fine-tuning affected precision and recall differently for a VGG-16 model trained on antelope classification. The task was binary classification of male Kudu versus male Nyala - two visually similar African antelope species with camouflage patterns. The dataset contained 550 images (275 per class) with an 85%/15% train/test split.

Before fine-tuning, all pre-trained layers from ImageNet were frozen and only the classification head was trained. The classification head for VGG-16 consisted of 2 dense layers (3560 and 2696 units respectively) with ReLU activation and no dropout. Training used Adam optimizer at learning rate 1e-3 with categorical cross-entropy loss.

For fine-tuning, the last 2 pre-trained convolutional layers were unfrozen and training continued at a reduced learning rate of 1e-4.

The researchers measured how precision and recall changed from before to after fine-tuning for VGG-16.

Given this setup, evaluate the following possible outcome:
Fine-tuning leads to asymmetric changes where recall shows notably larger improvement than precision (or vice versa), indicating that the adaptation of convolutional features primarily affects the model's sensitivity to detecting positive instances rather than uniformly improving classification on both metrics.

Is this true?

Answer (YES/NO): NO